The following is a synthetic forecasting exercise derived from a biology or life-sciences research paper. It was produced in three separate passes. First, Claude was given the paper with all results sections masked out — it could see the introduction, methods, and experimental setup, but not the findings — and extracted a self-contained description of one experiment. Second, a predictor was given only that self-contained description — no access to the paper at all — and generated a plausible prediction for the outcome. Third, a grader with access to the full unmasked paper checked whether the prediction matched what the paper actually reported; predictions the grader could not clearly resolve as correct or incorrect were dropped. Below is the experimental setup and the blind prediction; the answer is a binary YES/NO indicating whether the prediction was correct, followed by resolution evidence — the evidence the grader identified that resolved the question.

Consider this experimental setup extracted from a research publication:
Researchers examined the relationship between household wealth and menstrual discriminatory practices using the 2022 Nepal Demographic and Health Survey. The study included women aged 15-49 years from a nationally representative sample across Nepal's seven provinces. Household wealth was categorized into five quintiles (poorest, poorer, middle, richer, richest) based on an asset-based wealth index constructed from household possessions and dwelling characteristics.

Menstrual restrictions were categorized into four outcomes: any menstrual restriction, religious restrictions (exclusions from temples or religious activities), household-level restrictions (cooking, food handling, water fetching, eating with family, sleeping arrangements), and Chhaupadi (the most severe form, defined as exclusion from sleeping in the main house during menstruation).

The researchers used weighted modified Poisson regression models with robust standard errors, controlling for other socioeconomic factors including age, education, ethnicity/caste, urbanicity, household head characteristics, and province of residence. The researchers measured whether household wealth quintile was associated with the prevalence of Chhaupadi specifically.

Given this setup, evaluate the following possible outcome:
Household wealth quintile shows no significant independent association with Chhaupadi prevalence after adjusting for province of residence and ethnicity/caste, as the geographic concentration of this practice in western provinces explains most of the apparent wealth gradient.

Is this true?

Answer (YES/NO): NO